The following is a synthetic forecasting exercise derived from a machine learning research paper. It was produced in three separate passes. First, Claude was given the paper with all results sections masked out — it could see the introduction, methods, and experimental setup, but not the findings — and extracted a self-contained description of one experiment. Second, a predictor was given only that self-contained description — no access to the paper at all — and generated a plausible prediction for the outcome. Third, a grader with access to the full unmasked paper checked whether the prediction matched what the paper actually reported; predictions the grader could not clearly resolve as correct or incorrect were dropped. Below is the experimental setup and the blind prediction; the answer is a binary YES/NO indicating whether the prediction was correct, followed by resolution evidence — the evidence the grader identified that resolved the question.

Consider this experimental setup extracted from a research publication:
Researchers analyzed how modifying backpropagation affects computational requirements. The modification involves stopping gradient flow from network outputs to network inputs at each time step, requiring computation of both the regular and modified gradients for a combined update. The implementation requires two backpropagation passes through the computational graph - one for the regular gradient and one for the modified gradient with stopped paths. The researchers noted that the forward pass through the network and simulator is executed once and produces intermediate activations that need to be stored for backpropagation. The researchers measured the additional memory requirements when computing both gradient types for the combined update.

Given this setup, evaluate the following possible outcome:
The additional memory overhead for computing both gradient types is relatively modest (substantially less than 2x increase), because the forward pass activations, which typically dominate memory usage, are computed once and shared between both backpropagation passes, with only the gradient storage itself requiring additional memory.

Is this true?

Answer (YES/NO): YES